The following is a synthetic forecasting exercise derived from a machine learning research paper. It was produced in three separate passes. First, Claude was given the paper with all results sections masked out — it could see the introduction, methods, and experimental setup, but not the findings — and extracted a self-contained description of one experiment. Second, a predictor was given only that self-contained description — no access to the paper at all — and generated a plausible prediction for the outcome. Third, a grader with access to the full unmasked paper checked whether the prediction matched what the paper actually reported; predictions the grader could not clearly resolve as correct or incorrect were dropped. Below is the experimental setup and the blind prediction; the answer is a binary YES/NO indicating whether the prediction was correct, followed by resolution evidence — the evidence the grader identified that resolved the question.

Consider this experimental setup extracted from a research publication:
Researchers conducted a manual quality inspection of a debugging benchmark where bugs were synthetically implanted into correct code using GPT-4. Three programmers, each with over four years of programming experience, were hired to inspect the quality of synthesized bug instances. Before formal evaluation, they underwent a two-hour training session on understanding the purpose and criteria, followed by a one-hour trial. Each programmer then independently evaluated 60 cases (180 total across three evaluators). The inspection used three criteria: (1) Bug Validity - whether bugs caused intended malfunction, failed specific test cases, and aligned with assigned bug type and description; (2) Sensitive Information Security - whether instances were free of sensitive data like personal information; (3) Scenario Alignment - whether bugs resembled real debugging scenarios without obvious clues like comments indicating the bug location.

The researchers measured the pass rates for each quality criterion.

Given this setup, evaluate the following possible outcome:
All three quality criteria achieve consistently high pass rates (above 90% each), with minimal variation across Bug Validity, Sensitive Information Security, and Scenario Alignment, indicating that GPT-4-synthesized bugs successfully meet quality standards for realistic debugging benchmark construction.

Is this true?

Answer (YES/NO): YES